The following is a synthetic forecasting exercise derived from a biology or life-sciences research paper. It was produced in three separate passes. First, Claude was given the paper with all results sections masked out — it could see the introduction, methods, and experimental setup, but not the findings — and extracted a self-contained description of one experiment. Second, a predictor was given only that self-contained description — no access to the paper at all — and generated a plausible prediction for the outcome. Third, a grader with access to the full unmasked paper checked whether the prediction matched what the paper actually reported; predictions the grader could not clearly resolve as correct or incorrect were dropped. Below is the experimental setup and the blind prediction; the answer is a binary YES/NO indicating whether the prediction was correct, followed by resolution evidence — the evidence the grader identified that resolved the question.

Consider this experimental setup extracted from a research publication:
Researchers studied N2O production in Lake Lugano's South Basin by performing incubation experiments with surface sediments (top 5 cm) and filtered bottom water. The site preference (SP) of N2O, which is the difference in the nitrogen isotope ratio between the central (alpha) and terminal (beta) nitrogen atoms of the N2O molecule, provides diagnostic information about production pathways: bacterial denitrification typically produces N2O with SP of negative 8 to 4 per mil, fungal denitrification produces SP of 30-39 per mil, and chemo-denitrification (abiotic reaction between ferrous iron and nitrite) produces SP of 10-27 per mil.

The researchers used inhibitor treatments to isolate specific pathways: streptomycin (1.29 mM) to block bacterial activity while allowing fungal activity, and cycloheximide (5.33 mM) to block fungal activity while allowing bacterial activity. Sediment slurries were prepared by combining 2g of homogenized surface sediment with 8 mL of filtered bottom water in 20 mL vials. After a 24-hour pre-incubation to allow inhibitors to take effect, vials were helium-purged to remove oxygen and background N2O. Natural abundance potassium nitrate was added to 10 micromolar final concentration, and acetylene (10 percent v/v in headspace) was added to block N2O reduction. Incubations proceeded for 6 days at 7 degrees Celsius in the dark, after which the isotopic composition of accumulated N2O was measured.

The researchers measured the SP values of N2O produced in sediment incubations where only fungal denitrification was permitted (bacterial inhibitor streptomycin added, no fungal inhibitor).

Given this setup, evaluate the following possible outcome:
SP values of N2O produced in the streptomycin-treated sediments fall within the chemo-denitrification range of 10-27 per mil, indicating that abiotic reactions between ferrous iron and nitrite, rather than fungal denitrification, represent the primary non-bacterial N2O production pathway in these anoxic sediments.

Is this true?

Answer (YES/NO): NO